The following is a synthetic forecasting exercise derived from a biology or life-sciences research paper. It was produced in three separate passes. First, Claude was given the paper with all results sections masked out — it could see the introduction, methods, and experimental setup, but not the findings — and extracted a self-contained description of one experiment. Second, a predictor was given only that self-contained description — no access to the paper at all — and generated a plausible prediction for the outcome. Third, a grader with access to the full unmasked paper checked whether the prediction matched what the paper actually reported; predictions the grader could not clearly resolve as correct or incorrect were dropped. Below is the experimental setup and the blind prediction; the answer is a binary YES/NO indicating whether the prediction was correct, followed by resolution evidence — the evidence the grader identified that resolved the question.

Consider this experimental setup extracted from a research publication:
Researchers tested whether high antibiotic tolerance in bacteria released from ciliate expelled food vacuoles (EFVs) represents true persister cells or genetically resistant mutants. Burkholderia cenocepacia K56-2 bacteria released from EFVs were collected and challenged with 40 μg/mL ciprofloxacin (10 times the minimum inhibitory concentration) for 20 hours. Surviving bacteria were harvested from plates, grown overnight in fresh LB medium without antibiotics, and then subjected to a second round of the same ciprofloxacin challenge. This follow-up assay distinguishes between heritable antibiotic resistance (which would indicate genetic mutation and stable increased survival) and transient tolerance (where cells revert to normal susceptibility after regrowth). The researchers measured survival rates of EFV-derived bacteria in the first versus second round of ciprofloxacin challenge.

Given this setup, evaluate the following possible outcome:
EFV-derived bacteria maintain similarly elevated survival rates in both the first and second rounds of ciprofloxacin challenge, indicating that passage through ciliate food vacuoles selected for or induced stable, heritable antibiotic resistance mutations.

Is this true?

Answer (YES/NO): NO